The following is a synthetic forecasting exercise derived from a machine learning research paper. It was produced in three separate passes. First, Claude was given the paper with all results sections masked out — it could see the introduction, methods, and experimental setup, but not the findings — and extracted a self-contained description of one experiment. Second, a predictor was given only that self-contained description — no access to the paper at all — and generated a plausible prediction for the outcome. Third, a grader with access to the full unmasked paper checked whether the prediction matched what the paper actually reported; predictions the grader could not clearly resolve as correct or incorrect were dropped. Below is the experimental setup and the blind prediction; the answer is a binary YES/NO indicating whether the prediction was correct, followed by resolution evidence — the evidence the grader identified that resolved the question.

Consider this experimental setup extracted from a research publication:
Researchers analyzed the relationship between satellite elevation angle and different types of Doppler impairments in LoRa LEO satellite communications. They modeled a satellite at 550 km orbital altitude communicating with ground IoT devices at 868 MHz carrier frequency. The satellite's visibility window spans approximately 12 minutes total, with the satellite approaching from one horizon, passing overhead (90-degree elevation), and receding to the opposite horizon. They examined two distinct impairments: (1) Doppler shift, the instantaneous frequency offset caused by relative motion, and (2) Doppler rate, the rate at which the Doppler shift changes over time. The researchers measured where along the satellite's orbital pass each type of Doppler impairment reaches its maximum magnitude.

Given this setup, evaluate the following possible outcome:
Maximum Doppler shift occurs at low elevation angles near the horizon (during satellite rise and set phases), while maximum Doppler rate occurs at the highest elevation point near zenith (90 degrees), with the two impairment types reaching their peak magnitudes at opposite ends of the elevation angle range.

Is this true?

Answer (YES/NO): YES